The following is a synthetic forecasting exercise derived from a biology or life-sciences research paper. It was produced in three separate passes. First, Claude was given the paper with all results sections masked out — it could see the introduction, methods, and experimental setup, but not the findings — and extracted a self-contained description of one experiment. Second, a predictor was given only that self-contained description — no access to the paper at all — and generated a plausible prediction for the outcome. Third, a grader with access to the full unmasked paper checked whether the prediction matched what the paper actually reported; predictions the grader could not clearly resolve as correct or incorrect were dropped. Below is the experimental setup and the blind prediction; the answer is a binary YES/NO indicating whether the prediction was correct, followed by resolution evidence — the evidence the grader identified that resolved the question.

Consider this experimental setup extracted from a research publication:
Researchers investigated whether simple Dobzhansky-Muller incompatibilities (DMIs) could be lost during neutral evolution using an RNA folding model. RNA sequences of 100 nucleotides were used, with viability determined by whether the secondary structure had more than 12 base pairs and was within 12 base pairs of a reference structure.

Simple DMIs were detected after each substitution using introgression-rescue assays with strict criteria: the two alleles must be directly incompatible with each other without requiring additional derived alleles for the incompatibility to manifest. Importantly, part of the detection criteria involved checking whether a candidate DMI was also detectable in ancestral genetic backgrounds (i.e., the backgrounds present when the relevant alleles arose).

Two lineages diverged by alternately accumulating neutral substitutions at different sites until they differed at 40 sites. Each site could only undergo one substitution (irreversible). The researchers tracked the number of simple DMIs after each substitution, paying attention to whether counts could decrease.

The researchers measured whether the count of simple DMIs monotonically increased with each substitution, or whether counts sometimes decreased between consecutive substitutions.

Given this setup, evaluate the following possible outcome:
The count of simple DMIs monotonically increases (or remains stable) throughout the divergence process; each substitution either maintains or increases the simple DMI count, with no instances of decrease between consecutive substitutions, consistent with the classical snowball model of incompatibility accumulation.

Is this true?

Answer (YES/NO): NO